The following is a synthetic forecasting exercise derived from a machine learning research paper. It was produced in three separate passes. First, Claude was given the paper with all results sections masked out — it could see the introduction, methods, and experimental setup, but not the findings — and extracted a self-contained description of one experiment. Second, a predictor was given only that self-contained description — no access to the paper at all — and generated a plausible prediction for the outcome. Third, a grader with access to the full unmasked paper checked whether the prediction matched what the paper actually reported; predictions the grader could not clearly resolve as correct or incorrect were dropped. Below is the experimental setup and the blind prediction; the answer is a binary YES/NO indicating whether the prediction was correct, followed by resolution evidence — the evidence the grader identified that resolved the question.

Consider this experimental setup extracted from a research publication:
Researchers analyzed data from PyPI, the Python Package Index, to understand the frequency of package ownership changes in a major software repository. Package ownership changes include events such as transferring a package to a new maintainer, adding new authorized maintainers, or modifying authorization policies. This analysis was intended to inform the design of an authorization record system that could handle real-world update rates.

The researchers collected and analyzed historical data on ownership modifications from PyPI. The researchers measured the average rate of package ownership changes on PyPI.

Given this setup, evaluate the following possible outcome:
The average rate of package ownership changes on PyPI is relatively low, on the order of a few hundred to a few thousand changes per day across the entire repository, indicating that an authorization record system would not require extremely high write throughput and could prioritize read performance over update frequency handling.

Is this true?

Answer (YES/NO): YES